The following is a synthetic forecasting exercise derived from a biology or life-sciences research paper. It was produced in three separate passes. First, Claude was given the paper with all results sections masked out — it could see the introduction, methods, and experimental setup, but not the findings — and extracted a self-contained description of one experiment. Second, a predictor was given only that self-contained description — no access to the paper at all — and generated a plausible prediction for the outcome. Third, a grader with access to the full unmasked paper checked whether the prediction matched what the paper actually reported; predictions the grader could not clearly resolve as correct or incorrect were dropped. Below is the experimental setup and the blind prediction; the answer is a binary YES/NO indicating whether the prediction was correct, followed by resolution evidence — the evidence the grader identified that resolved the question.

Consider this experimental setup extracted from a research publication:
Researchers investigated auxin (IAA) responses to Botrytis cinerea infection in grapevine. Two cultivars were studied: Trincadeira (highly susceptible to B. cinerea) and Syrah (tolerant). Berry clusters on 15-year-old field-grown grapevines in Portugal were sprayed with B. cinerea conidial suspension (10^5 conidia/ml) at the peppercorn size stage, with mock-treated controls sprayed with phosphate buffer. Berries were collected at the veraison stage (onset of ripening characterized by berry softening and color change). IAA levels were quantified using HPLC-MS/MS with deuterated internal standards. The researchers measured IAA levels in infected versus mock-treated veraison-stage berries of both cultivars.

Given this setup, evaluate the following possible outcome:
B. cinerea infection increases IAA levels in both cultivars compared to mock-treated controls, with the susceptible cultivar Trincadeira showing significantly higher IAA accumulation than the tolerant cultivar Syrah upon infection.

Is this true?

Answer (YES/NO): NO